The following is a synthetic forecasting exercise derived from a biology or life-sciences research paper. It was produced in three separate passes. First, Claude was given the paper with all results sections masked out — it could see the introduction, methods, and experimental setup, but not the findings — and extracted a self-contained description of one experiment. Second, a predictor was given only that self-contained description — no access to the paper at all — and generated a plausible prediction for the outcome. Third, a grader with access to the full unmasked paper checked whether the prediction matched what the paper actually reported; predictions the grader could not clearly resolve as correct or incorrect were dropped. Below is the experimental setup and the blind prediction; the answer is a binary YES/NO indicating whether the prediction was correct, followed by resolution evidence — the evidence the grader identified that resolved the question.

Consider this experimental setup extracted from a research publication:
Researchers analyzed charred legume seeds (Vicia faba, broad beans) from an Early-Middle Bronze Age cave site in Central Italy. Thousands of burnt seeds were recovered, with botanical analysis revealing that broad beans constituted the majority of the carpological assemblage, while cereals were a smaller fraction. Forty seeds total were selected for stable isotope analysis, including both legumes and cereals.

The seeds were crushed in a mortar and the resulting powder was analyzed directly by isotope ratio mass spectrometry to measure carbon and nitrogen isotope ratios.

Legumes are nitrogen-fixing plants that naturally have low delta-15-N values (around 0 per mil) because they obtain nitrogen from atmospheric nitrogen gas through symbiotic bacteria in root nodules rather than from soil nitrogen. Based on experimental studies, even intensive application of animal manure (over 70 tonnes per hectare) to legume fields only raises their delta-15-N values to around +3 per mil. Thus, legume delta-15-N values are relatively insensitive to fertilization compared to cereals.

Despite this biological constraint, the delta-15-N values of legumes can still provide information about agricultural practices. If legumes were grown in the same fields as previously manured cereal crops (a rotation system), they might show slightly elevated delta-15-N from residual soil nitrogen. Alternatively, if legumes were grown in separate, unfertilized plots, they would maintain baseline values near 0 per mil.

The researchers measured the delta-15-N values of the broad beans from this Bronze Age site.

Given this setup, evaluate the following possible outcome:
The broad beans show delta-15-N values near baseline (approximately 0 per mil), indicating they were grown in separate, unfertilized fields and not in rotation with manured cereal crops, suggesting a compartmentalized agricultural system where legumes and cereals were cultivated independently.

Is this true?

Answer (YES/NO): NO